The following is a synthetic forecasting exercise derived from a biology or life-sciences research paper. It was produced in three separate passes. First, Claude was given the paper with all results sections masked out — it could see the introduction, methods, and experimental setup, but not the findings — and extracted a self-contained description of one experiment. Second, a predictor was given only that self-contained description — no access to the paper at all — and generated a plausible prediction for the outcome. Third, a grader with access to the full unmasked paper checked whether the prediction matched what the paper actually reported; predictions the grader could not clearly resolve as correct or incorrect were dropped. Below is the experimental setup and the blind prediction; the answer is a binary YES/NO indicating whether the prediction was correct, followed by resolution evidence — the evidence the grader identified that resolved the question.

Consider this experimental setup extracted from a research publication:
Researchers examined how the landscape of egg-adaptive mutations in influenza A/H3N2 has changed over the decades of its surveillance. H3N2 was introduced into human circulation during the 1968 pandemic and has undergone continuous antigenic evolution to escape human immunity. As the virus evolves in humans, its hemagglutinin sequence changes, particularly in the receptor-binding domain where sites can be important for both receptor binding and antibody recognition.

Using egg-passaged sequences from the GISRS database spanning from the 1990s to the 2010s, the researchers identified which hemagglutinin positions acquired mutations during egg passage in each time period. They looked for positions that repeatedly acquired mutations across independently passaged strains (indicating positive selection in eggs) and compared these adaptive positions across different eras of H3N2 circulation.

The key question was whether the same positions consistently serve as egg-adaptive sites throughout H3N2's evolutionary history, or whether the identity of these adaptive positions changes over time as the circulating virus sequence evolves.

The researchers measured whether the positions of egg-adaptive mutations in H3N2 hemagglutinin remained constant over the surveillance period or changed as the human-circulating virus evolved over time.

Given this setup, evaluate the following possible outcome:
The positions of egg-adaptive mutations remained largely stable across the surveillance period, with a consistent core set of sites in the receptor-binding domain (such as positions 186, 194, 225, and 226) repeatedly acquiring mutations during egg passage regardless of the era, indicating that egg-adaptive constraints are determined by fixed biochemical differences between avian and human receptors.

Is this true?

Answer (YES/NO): NO